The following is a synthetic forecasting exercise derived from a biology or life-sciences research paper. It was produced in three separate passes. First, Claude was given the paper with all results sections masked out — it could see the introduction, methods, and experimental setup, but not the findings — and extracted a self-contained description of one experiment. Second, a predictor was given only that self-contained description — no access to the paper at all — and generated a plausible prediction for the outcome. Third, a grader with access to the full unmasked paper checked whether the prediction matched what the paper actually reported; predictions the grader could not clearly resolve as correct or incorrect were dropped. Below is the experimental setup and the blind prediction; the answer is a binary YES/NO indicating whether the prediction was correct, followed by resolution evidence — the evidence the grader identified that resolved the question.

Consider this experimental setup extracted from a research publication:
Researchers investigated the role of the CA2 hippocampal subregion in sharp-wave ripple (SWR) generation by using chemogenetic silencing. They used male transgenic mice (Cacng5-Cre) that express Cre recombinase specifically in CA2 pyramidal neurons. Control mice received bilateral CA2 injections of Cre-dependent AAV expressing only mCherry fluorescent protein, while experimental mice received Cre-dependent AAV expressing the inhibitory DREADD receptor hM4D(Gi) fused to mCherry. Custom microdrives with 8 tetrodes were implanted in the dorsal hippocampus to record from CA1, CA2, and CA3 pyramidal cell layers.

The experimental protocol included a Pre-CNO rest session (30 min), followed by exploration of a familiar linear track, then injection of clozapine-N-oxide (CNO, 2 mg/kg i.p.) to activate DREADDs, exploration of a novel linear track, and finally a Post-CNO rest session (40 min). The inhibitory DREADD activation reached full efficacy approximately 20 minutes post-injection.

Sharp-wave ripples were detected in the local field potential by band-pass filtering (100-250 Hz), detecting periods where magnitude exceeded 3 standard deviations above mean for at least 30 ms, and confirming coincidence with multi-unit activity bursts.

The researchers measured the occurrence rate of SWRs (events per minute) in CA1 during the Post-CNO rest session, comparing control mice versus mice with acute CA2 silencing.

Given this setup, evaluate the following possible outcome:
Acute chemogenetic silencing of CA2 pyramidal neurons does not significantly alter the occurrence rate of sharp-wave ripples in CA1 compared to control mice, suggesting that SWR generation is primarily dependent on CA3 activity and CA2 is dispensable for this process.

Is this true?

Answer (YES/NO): YES